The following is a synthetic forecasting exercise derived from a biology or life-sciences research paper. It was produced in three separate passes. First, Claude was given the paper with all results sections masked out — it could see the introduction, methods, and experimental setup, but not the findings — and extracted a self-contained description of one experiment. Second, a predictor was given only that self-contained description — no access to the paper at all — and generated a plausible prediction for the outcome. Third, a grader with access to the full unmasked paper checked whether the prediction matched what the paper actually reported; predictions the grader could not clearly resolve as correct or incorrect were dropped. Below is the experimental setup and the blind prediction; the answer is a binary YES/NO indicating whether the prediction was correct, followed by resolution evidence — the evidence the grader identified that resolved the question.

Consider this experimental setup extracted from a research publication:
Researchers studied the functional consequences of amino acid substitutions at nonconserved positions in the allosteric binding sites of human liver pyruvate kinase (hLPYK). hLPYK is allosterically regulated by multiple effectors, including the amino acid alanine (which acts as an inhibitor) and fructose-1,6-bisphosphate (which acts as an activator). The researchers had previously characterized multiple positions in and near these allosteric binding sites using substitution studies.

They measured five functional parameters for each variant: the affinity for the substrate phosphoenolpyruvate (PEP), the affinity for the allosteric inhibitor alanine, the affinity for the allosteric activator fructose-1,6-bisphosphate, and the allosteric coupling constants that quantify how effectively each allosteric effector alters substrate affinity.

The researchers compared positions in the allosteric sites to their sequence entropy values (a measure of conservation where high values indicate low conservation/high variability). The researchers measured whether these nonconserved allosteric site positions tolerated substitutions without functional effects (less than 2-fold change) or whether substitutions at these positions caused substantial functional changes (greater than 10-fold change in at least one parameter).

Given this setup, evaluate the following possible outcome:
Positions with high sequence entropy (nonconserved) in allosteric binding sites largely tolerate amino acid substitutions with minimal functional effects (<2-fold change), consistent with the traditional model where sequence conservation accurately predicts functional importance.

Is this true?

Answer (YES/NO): NO